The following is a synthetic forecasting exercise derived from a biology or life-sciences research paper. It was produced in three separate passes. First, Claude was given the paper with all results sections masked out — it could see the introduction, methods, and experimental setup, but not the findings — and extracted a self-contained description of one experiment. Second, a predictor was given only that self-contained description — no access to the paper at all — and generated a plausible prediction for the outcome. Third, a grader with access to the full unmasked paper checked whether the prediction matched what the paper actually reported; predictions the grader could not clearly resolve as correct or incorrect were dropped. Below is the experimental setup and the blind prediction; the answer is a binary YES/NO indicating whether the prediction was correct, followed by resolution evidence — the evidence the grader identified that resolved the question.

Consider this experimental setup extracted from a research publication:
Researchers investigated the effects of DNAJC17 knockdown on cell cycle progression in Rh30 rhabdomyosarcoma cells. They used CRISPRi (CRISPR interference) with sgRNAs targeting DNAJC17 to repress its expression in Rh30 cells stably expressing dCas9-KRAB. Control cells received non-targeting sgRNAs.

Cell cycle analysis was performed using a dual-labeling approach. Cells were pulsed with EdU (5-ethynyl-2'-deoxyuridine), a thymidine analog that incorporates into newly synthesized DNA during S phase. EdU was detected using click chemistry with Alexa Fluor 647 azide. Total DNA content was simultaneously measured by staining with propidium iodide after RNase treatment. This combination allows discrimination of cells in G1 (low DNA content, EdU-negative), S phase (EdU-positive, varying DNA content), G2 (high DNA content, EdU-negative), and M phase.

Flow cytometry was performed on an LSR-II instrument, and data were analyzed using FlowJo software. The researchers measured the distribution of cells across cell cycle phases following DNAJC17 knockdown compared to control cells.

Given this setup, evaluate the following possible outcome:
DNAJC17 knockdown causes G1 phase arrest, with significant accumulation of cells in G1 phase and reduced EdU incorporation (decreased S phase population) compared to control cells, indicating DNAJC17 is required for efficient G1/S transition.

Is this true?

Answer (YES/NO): NO